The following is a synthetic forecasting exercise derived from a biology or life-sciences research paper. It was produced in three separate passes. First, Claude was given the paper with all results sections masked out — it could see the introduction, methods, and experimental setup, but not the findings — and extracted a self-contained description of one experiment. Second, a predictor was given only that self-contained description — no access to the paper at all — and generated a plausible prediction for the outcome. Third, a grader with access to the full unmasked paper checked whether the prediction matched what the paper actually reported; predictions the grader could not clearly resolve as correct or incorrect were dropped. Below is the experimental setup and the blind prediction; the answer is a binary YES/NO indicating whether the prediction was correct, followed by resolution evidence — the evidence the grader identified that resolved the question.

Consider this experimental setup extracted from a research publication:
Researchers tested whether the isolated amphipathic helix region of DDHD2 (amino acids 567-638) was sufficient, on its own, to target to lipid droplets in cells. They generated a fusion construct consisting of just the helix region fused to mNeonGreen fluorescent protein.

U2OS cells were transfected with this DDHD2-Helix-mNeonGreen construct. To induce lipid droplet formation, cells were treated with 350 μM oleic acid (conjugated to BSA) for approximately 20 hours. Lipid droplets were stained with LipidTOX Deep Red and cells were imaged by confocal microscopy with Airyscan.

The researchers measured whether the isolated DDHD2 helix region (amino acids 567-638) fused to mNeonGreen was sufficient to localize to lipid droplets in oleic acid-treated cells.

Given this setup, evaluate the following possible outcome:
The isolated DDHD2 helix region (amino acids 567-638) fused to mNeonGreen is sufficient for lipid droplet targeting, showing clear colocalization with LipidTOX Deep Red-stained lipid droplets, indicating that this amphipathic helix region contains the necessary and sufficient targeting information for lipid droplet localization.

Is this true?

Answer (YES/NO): YES